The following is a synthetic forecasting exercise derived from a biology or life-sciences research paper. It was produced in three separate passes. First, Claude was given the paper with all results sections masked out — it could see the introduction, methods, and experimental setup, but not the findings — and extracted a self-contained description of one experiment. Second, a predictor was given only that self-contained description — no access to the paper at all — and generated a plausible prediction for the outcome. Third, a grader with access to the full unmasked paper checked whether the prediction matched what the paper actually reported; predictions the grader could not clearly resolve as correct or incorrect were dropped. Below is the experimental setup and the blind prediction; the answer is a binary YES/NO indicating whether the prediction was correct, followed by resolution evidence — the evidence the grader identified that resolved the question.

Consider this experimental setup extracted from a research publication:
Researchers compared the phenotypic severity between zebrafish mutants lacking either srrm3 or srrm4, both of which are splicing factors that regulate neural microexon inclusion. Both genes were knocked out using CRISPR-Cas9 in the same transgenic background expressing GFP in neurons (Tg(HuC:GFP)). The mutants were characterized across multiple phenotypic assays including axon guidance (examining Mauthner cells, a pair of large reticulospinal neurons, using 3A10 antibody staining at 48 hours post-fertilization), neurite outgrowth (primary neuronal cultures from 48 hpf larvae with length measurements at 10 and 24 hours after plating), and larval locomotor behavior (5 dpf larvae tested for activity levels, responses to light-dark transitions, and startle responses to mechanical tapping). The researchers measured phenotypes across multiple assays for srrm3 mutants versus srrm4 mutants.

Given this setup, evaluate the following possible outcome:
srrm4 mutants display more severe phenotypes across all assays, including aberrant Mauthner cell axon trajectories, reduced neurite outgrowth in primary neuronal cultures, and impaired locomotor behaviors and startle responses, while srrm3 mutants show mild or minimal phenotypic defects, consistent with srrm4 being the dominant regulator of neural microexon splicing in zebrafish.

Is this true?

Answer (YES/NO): NO